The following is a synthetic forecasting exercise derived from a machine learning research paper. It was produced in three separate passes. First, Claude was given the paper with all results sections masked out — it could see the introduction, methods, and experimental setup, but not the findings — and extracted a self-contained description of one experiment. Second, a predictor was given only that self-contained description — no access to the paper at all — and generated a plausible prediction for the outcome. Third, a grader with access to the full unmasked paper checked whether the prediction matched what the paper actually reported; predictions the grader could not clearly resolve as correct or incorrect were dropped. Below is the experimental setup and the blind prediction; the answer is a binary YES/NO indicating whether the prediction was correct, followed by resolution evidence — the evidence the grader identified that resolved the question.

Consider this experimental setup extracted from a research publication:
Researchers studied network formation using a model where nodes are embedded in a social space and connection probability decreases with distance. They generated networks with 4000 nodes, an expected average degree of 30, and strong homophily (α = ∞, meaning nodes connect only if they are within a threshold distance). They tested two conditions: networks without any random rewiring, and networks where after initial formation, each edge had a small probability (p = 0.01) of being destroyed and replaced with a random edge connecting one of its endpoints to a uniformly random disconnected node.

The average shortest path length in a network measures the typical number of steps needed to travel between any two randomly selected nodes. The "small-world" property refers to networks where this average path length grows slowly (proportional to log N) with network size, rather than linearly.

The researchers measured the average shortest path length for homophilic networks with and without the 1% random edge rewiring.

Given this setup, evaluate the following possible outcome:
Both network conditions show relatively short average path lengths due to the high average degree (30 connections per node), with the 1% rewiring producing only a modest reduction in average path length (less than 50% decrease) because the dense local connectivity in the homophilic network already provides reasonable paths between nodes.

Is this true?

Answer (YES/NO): NO